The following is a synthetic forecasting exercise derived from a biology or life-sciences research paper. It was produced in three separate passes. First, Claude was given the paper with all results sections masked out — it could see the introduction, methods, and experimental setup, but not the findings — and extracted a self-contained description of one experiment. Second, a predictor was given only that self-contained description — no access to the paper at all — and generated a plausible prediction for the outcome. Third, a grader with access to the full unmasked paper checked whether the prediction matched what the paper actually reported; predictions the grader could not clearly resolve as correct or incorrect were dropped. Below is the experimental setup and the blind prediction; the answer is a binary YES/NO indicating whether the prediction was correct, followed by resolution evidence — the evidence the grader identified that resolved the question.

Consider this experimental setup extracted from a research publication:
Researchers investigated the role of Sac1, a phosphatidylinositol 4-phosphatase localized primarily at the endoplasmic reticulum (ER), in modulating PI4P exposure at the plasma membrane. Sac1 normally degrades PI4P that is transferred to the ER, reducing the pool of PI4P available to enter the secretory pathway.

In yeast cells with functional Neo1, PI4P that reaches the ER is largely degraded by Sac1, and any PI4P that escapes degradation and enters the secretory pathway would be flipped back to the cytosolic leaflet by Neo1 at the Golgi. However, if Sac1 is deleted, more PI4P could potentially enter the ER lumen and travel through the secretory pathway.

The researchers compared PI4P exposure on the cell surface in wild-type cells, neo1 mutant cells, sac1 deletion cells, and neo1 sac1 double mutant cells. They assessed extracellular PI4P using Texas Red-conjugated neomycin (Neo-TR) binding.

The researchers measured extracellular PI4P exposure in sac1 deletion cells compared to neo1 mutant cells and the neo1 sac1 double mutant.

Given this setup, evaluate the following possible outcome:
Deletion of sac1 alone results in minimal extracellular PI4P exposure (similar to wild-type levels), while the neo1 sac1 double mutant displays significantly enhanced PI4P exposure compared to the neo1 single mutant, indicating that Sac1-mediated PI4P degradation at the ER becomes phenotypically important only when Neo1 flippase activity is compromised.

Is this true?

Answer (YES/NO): NO